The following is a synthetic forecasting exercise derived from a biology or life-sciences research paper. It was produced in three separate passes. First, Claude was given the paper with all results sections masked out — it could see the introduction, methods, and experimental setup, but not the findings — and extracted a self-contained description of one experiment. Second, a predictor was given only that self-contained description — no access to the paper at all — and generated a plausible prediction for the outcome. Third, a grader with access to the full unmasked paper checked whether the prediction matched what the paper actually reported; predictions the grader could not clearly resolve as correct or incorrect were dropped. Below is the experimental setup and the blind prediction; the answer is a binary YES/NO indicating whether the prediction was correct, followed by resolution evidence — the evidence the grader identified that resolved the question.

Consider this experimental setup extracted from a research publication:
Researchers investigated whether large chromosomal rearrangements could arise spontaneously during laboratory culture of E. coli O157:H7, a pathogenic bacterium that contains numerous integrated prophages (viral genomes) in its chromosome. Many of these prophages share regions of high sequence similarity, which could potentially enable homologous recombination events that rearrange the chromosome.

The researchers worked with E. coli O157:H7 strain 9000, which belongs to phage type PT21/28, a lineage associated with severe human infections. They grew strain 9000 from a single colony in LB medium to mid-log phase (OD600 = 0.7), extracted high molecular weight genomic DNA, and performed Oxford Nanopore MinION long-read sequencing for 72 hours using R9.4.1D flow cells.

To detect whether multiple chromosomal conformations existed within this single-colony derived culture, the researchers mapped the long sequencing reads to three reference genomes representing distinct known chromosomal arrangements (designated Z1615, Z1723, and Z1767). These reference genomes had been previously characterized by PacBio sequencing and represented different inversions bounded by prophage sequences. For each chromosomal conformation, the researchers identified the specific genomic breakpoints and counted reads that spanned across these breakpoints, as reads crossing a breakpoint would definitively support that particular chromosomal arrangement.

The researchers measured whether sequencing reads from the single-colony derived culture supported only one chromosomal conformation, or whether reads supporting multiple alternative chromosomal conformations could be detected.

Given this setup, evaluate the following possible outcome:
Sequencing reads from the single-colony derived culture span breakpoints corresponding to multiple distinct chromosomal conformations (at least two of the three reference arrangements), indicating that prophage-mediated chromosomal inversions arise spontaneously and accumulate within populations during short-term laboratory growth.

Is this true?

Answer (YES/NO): YES